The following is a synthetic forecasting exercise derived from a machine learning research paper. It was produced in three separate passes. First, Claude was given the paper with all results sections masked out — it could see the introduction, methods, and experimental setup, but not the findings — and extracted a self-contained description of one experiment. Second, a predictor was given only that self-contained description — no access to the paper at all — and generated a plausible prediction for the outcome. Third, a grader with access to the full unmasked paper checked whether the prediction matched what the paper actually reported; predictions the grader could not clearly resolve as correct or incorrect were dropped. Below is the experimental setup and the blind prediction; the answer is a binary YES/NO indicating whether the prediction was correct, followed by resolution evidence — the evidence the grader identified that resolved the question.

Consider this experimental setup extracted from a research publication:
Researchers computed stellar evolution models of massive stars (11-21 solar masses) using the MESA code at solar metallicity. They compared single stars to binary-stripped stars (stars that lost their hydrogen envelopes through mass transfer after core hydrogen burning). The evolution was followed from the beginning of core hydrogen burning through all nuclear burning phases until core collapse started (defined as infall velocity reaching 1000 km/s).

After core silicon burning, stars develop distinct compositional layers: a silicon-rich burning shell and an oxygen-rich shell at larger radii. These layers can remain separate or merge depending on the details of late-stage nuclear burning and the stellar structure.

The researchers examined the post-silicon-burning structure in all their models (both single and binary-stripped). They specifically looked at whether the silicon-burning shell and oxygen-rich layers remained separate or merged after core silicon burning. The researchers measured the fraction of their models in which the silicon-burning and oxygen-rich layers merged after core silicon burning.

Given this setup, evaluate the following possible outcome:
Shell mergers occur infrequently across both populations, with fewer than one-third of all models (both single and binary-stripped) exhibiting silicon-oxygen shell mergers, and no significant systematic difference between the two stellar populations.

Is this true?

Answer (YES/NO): NO